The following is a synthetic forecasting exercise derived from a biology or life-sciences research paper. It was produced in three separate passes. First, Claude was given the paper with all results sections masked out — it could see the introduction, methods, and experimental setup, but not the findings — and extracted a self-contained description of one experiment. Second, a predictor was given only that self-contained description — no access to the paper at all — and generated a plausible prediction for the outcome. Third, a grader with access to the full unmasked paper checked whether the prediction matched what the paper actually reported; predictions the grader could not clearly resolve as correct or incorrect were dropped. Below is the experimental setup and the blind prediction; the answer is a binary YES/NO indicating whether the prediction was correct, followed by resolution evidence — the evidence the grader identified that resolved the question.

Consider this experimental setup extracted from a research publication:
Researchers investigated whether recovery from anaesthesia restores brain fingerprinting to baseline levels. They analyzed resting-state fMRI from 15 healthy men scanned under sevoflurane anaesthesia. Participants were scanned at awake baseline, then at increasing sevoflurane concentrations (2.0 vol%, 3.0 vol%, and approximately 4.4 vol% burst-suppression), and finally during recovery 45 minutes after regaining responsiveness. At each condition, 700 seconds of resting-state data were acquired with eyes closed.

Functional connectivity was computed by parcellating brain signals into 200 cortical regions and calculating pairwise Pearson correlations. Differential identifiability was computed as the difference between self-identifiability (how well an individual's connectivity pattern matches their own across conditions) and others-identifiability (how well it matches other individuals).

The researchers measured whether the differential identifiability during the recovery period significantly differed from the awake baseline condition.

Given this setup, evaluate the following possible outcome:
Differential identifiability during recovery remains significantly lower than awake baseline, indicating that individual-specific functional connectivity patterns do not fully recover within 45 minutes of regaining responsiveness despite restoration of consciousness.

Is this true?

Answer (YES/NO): NO